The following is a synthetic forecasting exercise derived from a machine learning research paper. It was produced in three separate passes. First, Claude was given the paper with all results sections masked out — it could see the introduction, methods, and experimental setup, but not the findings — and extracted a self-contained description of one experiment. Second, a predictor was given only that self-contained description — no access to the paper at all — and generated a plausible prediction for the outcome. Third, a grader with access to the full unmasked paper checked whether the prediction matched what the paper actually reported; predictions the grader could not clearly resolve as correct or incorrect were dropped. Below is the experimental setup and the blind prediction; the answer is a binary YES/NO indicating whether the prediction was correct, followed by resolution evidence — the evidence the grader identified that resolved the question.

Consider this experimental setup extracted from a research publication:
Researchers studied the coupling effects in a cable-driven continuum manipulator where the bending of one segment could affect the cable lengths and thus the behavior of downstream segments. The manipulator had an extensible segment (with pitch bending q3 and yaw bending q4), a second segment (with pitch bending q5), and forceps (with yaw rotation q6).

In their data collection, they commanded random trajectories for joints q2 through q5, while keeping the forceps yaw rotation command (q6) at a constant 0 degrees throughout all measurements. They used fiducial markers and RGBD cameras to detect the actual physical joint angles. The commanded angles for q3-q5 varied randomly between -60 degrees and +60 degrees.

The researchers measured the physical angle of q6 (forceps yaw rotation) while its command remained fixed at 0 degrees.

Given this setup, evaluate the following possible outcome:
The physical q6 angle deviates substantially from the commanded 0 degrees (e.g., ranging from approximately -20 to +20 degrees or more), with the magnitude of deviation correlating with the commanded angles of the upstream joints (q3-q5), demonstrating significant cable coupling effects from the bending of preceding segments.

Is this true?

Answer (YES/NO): YES